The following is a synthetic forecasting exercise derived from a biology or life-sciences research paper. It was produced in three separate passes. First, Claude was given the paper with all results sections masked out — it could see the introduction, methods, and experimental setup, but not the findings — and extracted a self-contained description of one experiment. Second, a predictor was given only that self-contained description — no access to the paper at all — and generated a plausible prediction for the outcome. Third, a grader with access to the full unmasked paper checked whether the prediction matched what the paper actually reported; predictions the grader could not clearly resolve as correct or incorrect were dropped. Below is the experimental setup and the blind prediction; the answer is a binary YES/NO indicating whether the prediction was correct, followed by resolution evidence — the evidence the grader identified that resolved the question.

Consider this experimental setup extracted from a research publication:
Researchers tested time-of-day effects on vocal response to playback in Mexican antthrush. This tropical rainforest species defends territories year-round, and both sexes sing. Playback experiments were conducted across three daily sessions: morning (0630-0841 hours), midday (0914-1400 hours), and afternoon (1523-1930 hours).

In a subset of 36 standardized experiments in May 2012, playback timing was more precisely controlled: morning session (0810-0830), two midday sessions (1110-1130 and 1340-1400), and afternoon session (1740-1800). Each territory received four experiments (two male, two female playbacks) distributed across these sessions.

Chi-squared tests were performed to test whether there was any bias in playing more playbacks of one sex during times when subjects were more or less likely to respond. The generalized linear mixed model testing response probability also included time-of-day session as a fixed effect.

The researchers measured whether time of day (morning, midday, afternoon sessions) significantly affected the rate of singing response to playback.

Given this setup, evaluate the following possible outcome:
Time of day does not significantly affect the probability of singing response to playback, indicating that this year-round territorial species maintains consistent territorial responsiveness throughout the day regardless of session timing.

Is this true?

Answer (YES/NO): NO